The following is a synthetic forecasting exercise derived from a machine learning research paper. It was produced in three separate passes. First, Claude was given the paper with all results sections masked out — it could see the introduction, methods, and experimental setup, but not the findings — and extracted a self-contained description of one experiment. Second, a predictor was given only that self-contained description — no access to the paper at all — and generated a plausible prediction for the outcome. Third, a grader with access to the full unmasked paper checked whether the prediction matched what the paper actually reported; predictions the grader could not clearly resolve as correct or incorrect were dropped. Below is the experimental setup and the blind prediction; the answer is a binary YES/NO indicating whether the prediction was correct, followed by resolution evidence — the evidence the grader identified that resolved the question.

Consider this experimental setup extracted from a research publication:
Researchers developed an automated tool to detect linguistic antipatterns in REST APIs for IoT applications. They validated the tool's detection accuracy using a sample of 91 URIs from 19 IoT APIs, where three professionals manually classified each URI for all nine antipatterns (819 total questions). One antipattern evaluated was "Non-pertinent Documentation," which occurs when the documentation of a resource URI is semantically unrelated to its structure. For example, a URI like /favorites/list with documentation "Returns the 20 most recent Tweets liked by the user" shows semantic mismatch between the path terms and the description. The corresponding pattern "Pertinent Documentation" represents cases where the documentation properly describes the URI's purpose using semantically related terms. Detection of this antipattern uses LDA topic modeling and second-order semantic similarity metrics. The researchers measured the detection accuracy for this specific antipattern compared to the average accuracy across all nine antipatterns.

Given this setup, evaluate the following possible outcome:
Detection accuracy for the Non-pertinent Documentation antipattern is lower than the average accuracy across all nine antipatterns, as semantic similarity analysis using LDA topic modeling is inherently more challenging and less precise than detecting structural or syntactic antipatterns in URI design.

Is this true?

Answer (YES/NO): YES